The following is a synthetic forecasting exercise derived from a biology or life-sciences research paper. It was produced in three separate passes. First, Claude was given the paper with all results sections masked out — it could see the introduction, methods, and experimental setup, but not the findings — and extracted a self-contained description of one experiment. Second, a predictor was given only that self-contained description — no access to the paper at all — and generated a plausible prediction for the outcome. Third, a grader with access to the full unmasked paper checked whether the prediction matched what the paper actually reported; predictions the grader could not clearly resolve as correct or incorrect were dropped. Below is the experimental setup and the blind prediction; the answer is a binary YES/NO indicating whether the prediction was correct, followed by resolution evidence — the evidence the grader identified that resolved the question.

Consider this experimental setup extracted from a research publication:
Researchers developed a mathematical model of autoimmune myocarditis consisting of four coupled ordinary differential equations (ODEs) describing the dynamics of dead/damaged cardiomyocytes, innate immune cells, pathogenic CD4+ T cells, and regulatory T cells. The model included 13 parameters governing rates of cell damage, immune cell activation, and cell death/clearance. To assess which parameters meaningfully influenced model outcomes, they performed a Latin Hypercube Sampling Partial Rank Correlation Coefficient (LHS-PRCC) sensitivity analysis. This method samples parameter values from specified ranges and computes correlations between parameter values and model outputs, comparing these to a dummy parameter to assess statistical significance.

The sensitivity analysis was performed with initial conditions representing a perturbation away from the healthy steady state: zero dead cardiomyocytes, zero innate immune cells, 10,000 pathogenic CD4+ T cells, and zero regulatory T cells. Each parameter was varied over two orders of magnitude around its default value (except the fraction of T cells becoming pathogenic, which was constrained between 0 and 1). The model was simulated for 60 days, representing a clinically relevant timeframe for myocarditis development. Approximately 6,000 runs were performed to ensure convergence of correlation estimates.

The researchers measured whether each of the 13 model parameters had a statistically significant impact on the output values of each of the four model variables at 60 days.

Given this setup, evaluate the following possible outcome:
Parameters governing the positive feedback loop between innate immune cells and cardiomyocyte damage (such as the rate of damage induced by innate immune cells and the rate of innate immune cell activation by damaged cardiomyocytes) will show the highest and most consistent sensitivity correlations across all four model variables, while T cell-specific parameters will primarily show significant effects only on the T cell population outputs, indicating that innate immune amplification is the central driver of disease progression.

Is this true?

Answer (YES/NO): NO